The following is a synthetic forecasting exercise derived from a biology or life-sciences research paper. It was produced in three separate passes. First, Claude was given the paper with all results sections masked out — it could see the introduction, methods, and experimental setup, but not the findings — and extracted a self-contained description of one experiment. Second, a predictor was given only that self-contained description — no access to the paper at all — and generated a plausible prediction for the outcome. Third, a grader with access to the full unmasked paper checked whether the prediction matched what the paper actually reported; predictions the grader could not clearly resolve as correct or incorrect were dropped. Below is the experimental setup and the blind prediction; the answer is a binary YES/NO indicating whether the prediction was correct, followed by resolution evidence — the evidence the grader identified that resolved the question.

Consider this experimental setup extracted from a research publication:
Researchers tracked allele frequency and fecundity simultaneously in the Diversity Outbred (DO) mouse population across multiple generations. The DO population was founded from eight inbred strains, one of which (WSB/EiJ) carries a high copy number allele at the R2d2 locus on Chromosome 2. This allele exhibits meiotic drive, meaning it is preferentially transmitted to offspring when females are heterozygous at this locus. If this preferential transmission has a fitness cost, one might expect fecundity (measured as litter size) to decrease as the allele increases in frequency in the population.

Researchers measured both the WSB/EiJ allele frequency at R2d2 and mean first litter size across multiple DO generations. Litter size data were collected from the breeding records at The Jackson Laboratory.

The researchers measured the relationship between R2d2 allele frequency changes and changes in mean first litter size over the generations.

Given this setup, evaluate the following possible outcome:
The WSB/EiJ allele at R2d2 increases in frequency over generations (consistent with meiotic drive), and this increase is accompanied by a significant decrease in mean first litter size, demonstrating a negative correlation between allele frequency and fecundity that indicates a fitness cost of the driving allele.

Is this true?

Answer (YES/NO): NO